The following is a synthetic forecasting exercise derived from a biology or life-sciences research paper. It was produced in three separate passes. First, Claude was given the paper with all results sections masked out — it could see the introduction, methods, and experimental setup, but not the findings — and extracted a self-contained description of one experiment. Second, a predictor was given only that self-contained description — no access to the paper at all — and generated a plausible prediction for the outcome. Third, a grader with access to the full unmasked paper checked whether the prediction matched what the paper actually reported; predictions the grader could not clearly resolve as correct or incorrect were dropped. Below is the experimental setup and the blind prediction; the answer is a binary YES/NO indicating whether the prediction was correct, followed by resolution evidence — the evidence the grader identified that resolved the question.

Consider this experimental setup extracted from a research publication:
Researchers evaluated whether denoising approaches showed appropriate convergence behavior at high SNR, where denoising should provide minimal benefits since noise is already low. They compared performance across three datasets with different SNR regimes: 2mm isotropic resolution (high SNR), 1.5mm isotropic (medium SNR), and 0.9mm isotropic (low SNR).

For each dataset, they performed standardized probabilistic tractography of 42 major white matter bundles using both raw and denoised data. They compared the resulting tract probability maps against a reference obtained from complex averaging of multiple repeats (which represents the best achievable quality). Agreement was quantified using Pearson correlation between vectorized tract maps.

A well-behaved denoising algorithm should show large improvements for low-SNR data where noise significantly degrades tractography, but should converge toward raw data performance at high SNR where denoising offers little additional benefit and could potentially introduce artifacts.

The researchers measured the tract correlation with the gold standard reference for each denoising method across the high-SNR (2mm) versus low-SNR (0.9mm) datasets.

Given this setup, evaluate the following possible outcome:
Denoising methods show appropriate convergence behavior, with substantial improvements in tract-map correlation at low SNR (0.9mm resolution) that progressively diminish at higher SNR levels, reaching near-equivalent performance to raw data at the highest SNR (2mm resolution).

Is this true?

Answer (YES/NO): YES